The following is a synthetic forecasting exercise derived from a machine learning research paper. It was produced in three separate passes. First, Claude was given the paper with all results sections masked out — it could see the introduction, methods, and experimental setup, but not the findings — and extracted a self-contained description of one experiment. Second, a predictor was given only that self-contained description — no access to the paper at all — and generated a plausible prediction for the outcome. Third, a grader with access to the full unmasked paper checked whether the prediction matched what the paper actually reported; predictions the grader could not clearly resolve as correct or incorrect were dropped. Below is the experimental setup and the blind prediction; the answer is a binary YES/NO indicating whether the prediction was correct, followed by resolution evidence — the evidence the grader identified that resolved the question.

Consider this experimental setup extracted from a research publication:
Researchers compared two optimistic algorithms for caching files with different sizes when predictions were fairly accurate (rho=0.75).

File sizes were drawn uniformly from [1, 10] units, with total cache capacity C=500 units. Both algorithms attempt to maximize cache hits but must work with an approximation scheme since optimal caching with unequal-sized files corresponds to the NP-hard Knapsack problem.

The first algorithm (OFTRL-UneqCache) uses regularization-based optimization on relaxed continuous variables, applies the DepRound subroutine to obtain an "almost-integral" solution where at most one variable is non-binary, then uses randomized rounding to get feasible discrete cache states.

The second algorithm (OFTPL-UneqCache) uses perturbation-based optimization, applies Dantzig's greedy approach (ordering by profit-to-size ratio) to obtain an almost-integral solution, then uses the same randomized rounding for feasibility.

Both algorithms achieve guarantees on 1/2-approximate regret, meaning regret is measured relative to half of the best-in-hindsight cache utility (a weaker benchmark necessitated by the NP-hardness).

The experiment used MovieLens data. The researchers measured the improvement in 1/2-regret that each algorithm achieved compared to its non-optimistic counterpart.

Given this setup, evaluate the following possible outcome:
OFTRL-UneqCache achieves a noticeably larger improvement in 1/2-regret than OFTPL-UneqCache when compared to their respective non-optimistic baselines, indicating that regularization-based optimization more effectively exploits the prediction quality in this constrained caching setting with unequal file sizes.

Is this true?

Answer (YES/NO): YES